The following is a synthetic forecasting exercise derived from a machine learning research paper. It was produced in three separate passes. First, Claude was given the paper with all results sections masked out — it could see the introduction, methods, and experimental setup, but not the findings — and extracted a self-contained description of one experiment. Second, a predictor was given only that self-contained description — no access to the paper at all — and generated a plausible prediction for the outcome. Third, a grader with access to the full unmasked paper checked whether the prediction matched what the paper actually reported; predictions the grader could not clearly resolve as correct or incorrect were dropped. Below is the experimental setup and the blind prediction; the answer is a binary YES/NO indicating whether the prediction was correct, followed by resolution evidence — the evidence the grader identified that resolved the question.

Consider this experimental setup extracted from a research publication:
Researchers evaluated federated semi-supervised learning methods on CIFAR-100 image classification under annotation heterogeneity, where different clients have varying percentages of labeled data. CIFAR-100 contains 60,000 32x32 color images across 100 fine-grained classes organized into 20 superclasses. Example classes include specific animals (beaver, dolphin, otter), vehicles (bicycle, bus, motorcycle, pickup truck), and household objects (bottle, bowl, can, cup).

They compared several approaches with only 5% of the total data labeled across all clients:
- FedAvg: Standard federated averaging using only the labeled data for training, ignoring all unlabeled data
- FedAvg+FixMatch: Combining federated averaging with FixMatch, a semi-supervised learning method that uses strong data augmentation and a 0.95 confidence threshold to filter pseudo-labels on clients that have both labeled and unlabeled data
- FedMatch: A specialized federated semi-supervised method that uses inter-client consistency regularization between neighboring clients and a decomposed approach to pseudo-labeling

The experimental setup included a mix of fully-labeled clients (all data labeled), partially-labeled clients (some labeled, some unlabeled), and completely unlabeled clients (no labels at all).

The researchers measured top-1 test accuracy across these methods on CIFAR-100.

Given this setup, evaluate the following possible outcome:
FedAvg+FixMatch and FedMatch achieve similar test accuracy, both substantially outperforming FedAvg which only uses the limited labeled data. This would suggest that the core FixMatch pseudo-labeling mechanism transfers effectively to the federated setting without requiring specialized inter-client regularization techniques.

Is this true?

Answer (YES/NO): NO